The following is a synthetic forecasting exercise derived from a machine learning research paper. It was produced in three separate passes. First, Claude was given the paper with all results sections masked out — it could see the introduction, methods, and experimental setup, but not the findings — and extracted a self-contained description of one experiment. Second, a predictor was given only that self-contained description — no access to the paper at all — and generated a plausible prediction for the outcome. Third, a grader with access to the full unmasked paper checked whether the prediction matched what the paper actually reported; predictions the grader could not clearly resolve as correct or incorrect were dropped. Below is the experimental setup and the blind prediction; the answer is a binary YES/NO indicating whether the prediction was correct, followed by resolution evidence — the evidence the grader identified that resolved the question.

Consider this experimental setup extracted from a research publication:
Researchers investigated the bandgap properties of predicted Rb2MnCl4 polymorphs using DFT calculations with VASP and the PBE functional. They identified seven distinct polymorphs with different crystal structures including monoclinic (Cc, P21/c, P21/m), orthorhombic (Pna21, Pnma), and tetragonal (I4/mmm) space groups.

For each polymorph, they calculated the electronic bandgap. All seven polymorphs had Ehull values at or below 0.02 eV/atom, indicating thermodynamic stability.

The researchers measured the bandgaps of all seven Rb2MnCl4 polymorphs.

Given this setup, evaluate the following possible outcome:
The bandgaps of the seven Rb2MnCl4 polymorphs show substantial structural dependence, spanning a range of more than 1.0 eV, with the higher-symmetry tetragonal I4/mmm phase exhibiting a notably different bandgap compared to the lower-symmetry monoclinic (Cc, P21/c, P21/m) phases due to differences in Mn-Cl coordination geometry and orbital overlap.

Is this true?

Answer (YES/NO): YES